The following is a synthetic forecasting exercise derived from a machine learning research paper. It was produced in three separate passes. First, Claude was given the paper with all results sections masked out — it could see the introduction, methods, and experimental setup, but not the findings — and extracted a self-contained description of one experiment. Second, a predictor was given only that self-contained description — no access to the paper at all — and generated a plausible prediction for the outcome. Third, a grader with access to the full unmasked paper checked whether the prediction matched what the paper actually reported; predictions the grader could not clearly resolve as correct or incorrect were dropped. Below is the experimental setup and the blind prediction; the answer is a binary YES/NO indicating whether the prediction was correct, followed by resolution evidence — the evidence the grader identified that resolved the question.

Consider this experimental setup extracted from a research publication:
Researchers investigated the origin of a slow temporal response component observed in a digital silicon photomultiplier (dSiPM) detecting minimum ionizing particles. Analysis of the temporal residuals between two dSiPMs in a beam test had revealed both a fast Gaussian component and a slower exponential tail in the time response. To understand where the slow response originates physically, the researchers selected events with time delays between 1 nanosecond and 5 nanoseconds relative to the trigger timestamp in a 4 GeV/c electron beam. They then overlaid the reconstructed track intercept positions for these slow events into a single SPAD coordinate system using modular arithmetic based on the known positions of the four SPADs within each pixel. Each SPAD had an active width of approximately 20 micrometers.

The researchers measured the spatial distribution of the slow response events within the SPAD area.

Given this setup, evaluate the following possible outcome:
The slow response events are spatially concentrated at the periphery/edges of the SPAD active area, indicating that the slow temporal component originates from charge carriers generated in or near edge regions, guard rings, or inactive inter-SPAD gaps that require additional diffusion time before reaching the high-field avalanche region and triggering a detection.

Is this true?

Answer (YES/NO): YES